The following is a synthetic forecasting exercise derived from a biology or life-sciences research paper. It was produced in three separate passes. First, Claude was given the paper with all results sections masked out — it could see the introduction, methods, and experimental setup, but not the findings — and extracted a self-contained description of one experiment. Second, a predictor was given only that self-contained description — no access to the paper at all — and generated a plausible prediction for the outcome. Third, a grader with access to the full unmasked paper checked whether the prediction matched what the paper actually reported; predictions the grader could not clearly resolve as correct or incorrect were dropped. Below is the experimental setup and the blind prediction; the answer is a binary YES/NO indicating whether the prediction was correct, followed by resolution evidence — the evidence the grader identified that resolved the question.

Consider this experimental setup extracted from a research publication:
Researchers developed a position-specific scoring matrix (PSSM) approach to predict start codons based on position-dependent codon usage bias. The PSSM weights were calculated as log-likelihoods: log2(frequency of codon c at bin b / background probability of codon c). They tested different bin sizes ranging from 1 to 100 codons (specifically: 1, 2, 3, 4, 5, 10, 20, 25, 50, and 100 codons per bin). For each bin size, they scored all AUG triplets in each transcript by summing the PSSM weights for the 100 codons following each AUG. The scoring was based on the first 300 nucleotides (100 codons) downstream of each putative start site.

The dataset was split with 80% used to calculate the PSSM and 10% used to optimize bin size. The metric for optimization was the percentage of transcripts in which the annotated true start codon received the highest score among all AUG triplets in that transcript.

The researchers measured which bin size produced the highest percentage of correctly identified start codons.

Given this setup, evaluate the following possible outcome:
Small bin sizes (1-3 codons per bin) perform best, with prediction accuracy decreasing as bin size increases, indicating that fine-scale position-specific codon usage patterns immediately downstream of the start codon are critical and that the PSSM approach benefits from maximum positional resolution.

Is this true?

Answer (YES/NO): YES